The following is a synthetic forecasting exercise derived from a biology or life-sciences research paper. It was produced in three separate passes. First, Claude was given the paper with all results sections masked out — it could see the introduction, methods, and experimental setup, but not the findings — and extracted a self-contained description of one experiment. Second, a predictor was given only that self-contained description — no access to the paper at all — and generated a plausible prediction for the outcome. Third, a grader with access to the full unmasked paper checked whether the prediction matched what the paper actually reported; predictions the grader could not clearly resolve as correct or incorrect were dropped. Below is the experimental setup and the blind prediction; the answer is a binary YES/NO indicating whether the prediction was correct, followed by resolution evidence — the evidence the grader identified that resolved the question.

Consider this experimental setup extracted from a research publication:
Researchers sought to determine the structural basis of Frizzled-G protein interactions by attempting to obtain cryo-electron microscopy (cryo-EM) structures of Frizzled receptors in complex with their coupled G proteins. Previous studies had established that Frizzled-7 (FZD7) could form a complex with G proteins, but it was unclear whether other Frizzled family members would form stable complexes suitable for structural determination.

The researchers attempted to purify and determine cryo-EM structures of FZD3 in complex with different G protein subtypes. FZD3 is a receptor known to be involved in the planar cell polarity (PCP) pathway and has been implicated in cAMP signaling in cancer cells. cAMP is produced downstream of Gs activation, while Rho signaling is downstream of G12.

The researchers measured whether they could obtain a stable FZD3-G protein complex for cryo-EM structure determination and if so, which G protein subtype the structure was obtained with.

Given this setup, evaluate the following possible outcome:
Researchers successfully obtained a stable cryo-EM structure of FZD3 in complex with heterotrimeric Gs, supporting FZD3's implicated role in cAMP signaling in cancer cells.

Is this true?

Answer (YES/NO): YES